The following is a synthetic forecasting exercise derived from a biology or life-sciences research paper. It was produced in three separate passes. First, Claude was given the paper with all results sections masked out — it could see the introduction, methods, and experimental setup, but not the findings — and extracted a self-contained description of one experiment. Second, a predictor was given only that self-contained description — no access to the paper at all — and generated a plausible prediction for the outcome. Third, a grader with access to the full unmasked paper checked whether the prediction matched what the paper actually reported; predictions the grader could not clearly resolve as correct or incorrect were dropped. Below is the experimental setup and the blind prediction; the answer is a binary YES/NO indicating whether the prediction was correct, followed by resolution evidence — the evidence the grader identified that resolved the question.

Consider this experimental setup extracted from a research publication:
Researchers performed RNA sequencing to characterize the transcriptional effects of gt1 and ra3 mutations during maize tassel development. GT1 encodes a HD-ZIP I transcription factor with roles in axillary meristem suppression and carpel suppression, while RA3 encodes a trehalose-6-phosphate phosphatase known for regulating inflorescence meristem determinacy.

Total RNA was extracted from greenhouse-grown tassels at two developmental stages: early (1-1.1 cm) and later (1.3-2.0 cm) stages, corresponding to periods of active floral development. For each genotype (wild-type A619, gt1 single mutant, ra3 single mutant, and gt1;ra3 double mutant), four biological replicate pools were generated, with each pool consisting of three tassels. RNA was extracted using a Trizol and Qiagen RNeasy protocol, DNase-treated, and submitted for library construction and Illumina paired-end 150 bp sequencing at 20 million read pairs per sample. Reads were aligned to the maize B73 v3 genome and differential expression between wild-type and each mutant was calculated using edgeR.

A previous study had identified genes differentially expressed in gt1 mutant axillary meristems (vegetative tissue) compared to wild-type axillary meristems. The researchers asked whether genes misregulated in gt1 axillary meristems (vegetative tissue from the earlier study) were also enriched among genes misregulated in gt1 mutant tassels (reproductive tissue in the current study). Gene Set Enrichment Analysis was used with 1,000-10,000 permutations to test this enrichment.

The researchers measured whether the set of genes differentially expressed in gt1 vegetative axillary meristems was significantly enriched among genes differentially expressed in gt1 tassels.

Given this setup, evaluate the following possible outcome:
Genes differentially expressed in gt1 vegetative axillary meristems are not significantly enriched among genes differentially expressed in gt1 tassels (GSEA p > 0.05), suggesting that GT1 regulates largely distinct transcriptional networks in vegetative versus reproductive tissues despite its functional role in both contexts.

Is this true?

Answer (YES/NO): NO